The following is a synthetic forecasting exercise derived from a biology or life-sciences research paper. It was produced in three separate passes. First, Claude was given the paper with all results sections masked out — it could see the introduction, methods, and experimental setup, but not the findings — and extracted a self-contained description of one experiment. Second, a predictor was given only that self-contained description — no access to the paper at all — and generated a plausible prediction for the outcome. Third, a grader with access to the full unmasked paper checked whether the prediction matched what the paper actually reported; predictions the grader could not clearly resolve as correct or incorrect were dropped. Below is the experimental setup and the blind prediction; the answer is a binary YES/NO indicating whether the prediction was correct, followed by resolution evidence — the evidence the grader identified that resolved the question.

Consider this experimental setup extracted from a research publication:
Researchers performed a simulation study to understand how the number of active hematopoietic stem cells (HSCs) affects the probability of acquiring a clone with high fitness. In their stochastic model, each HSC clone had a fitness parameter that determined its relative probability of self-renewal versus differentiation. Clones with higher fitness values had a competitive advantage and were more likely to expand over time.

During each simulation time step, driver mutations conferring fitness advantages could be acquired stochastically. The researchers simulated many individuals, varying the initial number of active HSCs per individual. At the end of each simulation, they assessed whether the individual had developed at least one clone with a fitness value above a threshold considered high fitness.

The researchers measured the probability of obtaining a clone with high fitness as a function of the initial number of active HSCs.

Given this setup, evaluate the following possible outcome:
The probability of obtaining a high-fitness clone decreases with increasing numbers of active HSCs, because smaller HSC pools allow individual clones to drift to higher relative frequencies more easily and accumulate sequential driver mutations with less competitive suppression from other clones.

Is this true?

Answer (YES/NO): NO